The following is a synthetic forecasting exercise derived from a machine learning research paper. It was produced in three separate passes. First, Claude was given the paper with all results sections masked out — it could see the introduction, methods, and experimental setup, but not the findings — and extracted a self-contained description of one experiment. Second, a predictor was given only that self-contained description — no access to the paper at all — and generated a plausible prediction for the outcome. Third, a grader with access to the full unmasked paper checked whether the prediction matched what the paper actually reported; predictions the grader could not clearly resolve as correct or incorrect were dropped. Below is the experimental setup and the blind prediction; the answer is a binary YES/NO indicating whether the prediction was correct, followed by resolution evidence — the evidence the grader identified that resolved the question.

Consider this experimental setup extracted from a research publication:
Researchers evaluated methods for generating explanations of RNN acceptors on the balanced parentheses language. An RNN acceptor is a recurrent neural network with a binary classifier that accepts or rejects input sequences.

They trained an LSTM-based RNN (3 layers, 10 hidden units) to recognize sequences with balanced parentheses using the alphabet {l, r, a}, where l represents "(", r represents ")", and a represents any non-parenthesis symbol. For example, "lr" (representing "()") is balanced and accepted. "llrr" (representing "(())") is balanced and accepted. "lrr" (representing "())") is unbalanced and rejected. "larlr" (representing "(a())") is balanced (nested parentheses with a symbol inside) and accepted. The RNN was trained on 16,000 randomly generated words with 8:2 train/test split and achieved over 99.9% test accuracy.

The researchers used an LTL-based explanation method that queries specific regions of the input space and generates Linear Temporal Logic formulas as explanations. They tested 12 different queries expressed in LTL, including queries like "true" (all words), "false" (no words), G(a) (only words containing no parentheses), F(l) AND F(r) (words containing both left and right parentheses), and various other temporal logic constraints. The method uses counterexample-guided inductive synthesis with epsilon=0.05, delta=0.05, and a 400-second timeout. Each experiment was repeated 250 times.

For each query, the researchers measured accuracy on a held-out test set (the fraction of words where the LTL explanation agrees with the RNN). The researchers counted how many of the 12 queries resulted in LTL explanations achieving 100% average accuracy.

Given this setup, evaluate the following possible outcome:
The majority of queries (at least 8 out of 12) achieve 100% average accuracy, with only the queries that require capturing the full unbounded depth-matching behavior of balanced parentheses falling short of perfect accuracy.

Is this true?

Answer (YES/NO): YES